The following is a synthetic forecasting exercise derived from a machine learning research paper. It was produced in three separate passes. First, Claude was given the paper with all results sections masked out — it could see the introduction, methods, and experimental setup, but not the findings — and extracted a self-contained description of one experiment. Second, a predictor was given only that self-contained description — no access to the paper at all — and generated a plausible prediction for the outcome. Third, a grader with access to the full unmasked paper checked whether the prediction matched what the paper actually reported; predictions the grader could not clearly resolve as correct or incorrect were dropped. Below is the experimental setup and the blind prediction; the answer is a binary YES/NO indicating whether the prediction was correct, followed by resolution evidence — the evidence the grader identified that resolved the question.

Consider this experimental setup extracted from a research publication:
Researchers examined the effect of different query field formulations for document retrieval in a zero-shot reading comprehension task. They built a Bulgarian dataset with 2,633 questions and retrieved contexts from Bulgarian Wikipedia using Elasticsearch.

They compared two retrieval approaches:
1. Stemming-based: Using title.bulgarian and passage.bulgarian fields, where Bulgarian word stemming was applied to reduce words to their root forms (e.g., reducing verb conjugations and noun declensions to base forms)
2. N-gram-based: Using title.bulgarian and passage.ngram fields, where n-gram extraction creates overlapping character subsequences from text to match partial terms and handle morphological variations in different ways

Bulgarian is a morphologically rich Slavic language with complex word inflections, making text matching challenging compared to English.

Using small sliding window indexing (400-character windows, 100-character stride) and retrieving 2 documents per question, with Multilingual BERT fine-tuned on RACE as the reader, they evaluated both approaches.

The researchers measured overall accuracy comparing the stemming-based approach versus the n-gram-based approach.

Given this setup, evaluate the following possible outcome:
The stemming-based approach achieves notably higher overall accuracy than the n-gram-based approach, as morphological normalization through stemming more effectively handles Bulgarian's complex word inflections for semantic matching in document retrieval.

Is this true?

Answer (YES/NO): YES